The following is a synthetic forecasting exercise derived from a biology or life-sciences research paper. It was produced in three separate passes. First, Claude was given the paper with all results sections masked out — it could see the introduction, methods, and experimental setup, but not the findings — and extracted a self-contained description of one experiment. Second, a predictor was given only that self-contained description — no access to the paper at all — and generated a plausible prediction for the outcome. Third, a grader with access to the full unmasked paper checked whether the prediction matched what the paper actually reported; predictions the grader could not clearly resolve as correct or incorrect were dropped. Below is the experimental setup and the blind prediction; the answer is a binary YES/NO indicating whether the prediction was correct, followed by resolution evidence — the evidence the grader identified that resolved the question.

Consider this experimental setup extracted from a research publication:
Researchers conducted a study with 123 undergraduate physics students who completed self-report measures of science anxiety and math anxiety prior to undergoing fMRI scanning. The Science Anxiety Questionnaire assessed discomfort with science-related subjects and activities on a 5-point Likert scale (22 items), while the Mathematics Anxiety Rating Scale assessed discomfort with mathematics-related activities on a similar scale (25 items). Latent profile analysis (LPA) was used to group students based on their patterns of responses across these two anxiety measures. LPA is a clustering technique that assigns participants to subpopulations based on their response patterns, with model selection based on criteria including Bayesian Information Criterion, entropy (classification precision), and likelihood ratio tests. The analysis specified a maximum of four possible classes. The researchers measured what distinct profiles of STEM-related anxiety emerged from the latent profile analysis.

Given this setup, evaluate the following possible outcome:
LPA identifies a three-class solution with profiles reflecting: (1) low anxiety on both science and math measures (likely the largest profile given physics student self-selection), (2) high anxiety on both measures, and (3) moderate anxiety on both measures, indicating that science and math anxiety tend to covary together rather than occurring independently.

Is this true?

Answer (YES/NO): NO